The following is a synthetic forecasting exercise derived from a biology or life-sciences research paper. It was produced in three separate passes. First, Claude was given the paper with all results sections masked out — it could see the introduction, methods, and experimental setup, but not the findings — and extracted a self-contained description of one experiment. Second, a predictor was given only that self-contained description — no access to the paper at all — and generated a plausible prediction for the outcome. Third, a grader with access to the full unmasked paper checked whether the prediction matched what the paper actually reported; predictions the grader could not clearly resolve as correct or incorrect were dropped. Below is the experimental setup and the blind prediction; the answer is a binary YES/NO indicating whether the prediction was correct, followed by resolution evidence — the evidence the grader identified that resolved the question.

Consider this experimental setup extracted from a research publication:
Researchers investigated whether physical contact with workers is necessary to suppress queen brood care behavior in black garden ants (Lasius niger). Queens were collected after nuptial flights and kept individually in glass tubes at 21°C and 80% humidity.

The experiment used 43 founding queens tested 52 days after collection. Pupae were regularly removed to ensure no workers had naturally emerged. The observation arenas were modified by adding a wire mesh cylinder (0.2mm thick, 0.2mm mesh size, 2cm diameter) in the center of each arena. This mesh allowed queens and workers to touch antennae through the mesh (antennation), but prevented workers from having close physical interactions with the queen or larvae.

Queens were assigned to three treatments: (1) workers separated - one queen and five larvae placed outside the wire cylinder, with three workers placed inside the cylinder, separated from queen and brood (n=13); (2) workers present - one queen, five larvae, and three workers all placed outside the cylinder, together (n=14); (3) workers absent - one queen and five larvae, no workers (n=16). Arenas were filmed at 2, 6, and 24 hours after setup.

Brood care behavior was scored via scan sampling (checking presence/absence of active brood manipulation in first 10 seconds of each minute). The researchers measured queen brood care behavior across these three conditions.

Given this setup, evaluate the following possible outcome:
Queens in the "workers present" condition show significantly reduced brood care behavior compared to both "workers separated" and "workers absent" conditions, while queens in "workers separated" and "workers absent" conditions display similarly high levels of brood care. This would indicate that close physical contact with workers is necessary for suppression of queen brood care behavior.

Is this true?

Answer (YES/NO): YES